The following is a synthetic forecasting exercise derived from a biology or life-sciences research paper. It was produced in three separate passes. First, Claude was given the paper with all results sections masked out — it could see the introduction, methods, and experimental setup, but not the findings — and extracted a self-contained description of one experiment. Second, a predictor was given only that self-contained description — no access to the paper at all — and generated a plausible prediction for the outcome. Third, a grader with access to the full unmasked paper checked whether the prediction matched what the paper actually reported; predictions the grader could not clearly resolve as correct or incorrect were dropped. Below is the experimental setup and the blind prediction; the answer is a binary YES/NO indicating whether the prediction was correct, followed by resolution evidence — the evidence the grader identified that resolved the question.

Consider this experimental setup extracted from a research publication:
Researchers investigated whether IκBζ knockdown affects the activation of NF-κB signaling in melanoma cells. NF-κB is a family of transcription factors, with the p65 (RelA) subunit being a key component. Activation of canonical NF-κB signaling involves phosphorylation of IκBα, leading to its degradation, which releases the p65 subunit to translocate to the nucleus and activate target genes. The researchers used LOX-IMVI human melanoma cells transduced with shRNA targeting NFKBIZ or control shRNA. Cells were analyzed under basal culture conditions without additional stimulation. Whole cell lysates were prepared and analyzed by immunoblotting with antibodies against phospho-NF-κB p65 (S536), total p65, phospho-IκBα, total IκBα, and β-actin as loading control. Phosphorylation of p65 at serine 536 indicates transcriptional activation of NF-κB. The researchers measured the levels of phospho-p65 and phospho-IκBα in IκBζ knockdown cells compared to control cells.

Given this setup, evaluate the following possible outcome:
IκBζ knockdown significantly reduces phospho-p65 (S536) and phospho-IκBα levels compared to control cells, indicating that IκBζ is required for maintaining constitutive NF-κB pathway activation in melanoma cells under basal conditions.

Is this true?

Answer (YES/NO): NO